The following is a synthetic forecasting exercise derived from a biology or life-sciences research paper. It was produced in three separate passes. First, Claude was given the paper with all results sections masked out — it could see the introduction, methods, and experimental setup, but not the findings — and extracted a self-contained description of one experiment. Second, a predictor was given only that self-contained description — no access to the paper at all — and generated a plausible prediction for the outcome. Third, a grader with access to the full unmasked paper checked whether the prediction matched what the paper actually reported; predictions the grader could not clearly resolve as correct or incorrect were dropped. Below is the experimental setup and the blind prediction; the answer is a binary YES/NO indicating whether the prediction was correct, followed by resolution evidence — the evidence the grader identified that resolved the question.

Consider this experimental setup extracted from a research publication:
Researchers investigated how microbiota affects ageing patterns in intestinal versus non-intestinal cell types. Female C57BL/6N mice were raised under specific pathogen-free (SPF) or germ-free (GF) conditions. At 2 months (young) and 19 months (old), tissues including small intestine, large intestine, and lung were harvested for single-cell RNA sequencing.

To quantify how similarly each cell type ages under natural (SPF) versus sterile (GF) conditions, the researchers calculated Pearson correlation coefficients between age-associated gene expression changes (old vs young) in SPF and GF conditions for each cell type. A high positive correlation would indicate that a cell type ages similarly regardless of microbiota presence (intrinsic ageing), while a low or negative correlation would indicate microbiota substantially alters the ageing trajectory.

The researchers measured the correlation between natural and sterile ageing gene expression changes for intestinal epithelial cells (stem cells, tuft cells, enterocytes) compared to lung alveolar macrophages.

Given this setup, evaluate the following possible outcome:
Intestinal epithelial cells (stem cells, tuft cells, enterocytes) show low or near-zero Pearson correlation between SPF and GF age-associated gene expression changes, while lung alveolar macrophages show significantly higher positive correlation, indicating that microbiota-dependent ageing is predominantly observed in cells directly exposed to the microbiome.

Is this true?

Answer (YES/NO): YES